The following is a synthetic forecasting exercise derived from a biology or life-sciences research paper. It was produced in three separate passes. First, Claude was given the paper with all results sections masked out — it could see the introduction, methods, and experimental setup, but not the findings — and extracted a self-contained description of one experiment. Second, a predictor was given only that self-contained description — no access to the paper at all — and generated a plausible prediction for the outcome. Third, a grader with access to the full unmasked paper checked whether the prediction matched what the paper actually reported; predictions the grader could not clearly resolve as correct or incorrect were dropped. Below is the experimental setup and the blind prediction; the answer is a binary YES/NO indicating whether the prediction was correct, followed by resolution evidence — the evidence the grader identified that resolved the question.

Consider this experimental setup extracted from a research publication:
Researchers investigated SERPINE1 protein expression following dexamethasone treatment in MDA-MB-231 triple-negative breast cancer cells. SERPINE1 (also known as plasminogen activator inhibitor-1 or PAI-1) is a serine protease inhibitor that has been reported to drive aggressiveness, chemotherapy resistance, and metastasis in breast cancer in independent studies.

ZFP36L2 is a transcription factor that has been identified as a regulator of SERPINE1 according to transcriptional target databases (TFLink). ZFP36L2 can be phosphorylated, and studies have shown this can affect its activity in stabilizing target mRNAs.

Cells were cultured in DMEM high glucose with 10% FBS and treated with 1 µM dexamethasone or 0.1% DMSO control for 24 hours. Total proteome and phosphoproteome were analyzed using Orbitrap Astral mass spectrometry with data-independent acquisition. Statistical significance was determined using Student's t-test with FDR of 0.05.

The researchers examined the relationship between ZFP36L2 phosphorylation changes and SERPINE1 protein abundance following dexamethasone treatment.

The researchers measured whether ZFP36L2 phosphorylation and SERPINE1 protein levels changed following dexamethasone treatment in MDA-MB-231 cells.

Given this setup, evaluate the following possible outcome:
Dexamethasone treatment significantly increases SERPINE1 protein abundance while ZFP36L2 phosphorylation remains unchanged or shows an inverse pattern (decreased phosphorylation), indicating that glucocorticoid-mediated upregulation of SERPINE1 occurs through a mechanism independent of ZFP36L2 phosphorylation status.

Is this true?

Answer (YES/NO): NO